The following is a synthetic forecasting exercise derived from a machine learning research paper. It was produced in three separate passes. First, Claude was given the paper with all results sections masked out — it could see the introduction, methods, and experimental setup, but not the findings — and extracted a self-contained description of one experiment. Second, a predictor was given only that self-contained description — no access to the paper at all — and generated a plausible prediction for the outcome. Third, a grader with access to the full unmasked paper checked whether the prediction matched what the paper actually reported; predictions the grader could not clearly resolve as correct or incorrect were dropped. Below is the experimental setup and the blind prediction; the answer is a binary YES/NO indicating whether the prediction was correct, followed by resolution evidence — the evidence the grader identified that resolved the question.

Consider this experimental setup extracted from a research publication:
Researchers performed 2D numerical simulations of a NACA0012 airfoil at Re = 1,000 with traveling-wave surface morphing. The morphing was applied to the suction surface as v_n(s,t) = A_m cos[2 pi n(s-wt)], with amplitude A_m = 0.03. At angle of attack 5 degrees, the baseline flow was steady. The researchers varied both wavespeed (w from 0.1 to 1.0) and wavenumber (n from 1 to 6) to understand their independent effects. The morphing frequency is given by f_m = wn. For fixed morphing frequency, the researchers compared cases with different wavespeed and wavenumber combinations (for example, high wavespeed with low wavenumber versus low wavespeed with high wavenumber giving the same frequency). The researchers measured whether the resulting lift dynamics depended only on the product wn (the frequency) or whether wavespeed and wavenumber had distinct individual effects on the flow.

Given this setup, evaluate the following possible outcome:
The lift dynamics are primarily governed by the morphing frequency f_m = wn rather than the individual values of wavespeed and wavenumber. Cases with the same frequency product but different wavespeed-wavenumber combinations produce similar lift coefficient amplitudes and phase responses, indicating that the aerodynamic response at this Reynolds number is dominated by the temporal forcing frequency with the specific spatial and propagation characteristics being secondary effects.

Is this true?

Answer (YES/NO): NO